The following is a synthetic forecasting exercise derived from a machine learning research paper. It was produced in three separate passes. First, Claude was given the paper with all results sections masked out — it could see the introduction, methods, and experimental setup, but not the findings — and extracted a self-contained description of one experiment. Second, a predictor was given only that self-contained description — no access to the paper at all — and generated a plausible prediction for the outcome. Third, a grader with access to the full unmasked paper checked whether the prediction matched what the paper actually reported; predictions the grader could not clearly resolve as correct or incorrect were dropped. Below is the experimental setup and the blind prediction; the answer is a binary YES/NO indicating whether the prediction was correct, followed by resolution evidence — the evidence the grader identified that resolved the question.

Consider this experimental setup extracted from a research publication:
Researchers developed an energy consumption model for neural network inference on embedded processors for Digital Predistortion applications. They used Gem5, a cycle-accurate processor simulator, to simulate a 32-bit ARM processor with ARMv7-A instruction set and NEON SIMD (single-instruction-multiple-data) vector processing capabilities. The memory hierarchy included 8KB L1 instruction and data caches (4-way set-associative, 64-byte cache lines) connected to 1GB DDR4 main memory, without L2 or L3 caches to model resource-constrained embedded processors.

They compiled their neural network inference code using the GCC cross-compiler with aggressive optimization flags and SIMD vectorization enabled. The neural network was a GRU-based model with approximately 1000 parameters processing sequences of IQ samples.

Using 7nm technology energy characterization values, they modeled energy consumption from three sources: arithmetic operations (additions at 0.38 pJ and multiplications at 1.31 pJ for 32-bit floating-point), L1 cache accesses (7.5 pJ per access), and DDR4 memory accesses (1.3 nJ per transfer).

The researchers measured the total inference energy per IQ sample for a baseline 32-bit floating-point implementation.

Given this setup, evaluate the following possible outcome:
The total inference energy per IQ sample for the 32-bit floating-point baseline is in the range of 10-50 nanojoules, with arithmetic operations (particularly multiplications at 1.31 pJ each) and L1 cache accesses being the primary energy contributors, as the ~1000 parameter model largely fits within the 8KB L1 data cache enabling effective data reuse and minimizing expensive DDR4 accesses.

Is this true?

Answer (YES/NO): NO